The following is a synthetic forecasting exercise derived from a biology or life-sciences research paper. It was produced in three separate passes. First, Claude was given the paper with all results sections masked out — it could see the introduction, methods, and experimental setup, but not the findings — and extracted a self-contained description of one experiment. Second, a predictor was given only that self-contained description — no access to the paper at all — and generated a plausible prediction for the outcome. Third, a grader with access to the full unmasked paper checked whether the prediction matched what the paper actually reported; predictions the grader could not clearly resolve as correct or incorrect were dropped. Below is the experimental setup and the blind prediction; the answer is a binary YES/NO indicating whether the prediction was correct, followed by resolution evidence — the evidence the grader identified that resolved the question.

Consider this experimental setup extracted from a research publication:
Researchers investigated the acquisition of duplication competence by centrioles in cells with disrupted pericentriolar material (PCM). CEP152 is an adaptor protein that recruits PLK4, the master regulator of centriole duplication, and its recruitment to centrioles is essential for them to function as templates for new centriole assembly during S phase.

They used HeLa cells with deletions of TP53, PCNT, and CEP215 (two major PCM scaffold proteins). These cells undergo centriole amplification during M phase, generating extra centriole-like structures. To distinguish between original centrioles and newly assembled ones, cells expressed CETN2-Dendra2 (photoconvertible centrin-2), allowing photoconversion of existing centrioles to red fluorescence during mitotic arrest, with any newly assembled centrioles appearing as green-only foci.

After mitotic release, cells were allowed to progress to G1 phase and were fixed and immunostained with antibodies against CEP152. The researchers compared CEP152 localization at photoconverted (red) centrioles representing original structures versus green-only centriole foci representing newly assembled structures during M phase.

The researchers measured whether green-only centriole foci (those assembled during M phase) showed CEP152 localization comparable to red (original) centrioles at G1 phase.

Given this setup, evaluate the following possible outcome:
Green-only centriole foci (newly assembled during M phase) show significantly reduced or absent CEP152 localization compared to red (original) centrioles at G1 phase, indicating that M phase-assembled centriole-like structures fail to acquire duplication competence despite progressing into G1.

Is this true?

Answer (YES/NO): YES